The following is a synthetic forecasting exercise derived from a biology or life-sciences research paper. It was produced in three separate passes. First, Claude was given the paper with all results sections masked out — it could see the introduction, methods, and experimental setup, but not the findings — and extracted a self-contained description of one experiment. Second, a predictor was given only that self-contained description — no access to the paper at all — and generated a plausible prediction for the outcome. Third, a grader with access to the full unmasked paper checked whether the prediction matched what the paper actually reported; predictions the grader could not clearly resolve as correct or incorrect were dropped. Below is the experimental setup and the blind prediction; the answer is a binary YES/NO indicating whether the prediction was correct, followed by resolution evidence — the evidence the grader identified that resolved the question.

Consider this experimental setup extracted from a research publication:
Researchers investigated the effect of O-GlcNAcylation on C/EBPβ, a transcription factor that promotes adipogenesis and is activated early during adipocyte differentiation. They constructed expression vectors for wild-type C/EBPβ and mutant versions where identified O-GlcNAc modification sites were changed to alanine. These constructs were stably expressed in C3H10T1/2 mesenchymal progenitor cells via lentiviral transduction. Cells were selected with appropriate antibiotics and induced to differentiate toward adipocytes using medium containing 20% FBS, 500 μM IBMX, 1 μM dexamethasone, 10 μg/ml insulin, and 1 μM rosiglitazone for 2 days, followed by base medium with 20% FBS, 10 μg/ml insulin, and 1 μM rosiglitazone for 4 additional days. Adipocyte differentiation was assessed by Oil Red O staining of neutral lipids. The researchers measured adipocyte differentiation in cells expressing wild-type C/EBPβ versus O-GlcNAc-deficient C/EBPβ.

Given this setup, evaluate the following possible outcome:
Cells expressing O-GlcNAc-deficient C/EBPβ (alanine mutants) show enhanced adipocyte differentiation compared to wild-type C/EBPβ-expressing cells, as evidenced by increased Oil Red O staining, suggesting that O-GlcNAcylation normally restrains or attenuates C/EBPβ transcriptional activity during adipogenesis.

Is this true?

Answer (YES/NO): YES